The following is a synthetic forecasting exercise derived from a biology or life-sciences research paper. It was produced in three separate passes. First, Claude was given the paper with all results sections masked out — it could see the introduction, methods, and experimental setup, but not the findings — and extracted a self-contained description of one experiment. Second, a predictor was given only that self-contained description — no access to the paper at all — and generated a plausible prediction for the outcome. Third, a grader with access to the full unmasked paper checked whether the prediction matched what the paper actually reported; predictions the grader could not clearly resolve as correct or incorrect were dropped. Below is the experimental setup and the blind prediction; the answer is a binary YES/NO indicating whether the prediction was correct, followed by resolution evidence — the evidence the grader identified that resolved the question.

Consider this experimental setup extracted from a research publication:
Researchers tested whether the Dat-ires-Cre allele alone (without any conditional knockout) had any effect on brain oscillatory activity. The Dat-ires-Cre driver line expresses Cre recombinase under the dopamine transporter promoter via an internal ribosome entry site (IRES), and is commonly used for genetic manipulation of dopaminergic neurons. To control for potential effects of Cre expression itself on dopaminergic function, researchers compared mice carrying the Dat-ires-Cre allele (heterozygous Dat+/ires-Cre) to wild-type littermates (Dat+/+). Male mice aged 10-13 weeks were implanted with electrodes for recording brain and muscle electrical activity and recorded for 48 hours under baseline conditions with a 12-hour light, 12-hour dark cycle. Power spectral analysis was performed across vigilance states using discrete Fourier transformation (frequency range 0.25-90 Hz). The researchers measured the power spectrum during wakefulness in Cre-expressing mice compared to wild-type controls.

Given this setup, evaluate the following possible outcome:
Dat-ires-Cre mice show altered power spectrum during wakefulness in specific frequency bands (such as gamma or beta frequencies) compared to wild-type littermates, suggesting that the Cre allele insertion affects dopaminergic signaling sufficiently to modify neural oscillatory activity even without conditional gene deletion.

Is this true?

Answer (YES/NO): NO